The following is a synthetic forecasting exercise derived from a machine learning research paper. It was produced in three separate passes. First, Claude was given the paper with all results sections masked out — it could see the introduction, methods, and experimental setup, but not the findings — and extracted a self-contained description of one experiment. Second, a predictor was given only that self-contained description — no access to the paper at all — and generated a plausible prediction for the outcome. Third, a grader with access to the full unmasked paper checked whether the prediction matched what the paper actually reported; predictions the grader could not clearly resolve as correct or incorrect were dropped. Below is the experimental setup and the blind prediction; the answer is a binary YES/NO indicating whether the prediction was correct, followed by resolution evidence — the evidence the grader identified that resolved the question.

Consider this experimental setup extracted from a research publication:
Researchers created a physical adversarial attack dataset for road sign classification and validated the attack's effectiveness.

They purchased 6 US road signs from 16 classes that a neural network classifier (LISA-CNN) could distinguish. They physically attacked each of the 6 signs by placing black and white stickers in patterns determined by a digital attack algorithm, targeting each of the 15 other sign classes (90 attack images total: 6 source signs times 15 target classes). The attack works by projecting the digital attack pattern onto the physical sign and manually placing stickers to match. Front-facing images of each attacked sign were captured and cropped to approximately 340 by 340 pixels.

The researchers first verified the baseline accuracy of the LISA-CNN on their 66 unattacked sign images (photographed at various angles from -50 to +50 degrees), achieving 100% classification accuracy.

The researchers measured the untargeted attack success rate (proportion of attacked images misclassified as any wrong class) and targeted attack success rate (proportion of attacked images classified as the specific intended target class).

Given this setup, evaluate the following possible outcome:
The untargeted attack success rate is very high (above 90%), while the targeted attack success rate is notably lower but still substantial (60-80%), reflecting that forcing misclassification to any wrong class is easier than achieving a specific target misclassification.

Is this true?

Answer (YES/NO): NO